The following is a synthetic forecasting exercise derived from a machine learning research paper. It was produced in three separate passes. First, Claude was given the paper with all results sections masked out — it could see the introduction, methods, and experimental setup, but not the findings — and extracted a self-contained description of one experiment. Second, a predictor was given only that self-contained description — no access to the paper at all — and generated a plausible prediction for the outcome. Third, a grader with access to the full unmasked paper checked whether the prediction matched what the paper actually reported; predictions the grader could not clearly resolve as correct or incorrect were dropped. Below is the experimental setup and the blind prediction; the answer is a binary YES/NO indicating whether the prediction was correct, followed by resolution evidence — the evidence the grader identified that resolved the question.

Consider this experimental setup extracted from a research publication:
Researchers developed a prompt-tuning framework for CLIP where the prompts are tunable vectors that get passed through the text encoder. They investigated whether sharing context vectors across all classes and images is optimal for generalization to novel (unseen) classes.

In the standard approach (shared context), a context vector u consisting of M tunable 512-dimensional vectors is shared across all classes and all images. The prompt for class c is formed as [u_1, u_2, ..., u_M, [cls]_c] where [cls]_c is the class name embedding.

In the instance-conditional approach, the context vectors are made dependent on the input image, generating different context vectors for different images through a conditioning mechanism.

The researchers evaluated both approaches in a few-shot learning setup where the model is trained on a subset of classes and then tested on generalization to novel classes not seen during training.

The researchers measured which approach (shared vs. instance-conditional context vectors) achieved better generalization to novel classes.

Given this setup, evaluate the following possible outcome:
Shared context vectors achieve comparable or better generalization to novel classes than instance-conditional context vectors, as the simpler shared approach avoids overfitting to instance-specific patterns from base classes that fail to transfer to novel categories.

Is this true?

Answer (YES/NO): NO